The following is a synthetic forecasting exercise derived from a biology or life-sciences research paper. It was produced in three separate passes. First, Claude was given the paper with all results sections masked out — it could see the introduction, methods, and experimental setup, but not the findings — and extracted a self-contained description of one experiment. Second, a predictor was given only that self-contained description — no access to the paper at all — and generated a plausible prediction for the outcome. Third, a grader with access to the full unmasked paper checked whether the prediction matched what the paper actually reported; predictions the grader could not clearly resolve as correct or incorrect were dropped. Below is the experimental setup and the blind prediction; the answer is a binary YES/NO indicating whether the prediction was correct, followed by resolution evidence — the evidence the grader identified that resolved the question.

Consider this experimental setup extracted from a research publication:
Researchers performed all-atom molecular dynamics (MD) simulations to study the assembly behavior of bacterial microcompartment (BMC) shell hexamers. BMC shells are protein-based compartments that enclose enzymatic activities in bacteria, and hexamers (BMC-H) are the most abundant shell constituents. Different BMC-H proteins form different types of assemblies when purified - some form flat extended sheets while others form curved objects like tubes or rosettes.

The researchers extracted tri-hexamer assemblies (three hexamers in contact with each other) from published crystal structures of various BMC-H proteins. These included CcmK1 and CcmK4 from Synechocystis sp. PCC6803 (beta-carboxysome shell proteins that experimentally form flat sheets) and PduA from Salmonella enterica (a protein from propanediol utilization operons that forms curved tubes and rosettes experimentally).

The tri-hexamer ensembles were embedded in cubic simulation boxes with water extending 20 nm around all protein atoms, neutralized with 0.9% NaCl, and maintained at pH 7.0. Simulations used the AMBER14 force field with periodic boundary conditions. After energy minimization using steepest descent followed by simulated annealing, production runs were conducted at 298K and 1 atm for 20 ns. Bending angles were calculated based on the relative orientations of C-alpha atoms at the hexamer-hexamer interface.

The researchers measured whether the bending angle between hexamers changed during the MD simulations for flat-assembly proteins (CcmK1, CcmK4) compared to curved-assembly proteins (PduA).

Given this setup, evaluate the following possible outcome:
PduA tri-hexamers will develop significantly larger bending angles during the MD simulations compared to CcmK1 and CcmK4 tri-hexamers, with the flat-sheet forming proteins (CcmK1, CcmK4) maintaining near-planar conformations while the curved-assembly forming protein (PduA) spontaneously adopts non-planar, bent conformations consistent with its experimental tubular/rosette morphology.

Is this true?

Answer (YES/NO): YES